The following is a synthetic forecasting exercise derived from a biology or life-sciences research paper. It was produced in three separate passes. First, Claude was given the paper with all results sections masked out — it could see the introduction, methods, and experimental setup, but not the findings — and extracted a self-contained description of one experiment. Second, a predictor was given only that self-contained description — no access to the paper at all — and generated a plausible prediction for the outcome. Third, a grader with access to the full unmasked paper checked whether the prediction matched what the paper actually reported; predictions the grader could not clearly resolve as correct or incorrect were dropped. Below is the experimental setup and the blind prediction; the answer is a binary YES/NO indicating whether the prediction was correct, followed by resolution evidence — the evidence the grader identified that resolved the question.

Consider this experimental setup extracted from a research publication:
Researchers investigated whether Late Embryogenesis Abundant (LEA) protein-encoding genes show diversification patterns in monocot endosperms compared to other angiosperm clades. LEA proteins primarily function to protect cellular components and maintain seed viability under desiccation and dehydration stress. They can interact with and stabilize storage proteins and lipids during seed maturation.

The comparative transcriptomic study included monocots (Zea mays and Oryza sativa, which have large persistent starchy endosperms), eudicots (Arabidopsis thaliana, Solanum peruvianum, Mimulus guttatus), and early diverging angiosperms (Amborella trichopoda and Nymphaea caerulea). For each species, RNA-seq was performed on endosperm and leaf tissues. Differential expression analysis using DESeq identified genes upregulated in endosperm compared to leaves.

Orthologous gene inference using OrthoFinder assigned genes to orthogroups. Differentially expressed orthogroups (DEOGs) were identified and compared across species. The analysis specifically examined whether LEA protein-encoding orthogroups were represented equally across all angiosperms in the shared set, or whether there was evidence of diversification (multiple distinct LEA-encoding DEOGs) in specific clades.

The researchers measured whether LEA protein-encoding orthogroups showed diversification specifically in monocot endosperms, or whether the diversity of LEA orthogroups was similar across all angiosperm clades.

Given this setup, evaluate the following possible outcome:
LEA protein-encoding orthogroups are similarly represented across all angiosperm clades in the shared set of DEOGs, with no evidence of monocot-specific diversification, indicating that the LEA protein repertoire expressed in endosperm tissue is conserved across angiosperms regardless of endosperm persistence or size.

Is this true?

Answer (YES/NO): NO